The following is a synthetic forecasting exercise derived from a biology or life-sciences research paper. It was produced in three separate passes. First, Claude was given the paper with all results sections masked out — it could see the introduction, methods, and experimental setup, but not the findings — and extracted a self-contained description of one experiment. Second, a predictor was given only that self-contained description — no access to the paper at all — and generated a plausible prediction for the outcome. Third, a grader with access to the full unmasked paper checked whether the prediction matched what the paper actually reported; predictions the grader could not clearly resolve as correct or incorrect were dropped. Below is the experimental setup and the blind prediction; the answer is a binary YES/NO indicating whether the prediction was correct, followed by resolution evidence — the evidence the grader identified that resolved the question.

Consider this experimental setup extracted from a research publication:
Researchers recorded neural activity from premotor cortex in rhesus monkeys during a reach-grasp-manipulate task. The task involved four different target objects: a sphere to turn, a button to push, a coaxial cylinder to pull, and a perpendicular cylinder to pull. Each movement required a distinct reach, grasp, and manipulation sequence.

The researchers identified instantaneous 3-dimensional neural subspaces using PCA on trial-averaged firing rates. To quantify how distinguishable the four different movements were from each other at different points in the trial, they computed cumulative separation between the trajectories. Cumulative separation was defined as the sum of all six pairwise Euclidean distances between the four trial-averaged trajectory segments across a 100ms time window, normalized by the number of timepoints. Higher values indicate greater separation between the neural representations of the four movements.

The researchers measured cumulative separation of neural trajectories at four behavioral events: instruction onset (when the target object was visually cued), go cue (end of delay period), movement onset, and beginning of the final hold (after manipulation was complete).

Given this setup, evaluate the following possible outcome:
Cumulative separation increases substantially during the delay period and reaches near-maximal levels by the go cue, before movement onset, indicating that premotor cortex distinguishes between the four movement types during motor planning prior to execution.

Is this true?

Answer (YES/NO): NO